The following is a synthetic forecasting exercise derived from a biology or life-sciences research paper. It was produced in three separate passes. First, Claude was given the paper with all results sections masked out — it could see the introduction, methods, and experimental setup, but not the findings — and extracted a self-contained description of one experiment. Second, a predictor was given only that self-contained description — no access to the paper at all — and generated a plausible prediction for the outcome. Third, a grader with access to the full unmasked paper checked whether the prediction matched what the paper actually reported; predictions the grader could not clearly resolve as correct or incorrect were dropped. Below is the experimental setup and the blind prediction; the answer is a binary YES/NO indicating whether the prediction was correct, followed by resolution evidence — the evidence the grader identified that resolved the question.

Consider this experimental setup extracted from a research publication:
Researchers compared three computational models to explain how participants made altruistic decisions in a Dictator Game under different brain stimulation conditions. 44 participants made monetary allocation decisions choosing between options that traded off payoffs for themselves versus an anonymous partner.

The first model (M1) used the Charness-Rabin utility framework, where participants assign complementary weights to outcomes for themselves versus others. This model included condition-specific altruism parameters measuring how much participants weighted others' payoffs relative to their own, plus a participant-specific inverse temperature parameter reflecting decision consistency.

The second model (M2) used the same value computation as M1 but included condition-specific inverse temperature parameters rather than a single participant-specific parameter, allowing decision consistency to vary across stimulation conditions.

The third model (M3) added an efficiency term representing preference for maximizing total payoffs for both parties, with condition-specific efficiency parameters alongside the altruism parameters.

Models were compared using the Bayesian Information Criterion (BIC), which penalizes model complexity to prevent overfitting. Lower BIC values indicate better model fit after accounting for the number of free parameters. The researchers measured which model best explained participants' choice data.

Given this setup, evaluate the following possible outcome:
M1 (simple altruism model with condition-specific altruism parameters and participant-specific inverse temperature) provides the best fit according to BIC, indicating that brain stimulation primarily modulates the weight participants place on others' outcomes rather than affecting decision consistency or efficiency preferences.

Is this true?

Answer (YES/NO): YES